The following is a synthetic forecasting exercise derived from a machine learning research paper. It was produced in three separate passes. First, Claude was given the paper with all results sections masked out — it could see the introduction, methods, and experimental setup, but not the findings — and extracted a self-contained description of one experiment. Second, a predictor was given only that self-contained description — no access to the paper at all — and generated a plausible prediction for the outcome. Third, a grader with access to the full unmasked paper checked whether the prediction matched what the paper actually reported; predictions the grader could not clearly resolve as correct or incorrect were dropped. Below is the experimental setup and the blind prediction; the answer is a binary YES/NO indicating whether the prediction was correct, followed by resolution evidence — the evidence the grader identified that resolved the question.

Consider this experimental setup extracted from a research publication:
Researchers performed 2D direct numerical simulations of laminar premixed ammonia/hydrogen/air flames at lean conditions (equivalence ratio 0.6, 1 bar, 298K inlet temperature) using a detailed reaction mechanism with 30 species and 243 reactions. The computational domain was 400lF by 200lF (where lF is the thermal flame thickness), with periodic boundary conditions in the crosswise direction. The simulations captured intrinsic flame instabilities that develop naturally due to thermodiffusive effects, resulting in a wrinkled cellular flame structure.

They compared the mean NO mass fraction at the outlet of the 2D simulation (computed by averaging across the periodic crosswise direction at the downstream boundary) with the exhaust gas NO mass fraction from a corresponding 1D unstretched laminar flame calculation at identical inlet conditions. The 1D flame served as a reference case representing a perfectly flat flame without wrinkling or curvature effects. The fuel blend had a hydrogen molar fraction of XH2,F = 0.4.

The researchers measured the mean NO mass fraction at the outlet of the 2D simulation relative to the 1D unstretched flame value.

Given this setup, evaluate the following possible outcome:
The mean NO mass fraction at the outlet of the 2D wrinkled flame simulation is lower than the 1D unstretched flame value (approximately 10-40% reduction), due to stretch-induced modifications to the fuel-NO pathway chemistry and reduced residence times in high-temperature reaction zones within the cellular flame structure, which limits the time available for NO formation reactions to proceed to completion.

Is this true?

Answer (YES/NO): NO